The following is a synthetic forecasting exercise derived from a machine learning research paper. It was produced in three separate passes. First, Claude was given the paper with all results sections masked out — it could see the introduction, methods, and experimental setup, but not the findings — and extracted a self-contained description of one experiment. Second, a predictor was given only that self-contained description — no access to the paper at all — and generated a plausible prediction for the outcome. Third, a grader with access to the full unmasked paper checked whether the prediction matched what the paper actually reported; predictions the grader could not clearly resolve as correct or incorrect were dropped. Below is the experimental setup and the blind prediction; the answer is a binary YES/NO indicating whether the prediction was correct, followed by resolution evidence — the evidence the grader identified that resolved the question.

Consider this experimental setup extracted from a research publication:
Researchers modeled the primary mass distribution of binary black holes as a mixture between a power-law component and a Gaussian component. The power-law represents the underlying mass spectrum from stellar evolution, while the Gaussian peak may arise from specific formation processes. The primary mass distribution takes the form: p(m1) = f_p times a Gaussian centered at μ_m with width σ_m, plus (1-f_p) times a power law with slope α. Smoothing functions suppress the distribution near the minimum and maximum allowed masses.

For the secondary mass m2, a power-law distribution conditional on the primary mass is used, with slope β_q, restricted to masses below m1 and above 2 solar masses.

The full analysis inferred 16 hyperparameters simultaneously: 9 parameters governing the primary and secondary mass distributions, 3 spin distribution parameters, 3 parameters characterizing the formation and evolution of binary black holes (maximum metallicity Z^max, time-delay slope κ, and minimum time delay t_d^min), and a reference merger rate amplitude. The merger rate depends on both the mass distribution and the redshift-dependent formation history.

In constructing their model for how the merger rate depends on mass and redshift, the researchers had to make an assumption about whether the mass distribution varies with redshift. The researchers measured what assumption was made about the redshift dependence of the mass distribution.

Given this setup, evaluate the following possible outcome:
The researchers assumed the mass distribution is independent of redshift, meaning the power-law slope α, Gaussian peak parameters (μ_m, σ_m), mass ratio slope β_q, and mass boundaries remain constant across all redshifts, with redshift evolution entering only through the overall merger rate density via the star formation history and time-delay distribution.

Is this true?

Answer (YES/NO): YES